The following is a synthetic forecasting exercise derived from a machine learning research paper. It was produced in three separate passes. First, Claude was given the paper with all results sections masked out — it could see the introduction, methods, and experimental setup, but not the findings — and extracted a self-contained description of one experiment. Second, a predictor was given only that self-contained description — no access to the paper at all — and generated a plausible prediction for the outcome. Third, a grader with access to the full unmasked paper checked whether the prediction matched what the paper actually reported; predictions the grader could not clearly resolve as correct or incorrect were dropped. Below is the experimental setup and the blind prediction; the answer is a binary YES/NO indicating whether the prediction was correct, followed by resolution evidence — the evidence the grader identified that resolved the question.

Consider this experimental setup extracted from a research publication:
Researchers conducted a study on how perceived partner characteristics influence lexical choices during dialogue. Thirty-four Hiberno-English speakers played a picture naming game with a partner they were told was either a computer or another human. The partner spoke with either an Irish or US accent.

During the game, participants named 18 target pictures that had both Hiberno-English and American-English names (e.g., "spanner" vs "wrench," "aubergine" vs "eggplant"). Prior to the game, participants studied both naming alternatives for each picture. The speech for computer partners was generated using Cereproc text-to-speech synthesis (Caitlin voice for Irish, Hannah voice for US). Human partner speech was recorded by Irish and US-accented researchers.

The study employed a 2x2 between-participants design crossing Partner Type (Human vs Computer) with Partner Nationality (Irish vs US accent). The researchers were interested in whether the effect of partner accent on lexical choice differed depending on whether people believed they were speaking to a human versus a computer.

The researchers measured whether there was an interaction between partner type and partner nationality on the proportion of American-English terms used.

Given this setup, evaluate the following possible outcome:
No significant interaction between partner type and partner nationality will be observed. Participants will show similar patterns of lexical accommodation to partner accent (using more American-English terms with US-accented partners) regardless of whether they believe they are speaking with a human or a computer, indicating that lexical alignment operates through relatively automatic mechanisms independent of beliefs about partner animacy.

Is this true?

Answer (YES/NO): YES